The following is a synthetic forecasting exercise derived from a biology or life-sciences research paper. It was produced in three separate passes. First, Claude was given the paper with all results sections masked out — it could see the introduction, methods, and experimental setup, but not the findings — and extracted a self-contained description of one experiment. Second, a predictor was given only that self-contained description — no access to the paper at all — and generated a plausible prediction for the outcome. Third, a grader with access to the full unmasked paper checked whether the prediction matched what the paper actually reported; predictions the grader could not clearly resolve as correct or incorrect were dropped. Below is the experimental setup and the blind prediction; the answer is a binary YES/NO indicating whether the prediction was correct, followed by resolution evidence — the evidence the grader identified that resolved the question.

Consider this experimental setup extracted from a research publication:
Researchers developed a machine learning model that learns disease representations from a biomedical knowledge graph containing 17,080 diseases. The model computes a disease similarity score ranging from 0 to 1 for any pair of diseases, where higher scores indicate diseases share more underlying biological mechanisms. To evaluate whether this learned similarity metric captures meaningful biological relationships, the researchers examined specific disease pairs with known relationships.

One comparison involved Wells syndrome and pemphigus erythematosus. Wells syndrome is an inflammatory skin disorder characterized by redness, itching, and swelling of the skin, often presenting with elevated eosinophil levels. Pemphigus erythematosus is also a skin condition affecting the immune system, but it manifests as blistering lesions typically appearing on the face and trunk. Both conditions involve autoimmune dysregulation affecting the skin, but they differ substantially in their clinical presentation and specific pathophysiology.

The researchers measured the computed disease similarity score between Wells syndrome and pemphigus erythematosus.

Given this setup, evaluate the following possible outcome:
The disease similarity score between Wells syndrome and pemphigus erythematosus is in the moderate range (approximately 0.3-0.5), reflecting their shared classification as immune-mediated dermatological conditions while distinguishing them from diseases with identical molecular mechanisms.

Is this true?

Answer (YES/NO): YES